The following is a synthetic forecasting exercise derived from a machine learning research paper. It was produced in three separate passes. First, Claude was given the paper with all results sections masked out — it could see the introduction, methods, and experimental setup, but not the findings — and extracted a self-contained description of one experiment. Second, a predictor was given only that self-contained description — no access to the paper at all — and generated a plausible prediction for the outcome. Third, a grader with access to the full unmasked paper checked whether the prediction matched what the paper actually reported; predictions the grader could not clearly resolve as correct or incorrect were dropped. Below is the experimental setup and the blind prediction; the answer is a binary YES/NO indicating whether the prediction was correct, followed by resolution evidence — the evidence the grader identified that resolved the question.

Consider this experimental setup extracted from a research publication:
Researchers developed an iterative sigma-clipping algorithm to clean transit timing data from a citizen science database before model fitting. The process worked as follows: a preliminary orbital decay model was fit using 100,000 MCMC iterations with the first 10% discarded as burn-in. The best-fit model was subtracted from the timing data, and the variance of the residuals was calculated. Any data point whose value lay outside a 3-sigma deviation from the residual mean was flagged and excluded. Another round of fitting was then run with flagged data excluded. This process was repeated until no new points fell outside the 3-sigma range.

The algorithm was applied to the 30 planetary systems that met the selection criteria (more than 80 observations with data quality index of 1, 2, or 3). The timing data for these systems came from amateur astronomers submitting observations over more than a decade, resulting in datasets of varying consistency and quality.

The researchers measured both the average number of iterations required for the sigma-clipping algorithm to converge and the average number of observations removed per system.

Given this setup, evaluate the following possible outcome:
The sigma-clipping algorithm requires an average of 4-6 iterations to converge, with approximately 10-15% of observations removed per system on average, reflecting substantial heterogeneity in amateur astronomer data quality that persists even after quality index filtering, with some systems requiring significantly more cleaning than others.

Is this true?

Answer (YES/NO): NO